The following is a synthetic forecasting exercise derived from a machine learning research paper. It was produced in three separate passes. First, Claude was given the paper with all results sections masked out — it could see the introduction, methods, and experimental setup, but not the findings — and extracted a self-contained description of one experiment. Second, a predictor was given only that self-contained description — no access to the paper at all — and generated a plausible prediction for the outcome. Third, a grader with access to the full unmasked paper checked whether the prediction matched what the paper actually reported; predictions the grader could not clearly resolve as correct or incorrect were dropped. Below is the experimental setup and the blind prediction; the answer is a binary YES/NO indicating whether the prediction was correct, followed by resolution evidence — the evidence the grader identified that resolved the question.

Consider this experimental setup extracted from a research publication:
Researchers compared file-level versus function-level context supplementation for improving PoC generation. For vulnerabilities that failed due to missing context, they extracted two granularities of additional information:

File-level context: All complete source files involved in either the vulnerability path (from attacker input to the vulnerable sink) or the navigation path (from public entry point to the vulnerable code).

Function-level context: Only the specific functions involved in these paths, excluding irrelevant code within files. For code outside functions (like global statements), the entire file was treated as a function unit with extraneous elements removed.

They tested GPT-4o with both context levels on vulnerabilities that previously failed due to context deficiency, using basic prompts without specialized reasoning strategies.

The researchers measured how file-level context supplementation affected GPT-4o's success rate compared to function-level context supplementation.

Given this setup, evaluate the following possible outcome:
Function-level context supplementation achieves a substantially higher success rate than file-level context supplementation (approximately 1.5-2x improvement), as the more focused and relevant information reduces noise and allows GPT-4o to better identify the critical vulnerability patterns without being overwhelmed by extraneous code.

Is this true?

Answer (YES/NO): NO